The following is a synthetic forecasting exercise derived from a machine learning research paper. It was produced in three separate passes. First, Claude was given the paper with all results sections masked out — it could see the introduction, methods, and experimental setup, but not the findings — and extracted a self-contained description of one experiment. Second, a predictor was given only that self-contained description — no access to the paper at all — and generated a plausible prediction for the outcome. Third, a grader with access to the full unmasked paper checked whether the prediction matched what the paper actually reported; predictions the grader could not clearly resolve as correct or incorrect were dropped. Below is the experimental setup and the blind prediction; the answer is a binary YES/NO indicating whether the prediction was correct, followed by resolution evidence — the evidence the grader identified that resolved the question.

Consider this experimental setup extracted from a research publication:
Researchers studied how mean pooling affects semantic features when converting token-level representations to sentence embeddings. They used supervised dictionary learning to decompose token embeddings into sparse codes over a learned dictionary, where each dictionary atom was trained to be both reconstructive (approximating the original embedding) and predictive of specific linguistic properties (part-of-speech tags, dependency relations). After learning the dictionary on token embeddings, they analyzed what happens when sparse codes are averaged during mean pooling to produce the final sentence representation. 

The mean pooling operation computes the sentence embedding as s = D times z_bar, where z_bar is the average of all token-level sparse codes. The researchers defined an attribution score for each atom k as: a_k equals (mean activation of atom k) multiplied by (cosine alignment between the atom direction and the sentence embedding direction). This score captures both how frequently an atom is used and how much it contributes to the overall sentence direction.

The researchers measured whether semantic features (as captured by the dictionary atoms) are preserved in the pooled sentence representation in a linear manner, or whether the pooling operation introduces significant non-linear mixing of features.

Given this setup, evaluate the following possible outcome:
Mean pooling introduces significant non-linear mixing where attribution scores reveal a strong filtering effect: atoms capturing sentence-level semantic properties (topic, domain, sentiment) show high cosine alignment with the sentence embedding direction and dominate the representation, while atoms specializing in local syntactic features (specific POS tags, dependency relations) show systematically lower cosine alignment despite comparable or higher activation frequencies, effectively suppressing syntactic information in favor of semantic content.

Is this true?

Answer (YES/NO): NO